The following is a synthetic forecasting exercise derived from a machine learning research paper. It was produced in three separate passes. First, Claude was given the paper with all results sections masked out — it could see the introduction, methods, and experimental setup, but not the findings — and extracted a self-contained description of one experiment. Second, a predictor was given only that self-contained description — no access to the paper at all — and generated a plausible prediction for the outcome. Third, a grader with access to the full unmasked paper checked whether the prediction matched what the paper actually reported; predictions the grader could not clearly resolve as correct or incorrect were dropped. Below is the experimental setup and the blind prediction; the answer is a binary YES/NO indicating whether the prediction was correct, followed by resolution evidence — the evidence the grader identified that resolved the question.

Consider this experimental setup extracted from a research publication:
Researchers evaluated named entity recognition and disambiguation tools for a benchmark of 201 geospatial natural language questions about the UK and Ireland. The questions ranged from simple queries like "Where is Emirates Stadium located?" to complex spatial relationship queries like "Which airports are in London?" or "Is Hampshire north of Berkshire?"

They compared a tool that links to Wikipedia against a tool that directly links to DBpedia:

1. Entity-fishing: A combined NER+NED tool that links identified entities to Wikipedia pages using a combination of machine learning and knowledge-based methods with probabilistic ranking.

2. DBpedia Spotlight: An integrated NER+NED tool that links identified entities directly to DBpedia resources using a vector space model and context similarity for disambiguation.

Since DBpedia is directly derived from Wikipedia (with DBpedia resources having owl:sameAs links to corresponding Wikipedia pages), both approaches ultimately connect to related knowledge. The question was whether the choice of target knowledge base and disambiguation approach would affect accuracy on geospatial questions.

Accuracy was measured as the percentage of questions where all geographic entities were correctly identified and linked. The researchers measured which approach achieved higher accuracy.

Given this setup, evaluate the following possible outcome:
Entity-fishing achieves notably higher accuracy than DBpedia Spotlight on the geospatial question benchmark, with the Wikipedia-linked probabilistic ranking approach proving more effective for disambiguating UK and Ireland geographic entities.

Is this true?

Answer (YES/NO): YES